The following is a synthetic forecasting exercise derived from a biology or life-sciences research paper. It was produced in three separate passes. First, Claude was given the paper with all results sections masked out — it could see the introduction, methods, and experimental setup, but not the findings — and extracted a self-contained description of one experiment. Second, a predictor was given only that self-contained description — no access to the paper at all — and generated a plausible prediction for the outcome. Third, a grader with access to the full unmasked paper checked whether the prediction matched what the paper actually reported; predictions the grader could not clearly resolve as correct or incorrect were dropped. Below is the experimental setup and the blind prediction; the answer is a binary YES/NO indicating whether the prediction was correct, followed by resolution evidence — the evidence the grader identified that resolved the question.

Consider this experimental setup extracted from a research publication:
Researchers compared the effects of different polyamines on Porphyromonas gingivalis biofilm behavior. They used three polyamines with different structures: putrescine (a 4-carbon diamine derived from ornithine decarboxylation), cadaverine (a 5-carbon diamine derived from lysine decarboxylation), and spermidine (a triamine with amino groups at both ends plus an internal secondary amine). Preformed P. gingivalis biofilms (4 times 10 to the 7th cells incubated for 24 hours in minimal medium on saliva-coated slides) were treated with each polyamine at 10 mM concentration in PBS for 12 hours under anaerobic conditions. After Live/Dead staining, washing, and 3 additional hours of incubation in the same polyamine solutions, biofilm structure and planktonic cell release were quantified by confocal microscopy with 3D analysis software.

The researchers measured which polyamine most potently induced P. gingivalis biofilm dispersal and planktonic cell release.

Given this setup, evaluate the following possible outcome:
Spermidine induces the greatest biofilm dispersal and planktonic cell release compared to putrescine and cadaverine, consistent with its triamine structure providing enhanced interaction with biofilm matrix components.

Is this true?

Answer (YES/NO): NO